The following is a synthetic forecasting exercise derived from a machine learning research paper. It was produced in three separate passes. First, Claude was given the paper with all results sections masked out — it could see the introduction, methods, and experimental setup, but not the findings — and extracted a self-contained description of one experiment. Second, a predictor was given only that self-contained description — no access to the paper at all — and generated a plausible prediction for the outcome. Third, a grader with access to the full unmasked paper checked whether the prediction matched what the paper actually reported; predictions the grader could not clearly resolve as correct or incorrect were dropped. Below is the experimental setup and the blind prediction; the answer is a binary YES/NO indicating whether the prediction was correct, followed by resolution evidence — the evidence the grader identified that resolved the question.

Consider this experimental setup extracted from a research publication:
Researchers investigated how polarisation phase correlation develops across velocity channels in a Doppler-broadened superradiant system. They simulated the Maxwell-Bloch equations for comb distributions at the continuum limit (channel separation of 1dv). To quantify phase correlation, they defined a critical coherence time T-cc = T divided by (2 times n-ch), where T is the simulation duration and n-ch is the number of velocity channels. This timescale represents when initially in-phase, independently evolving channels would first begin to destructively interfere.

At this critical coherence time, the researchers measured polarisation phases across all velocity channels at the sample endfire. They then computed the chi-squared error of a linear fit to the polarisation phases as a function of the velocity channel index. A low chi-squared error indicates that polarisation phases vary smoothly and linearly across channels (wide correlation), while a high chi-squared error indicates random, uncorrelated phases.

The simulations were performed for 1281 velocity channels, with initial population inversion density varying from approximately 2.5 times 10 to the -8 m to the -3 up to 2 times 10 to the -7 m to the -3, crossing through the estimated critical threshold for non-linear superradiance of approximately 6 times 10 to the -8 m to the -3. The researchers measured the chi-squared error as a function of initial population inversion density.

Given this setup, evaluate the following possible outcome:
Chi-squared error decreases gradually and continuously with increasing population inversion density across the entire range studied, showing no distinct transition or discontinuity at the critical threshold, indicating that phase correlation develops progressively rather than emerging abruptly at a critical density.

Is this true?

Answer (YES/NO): NO